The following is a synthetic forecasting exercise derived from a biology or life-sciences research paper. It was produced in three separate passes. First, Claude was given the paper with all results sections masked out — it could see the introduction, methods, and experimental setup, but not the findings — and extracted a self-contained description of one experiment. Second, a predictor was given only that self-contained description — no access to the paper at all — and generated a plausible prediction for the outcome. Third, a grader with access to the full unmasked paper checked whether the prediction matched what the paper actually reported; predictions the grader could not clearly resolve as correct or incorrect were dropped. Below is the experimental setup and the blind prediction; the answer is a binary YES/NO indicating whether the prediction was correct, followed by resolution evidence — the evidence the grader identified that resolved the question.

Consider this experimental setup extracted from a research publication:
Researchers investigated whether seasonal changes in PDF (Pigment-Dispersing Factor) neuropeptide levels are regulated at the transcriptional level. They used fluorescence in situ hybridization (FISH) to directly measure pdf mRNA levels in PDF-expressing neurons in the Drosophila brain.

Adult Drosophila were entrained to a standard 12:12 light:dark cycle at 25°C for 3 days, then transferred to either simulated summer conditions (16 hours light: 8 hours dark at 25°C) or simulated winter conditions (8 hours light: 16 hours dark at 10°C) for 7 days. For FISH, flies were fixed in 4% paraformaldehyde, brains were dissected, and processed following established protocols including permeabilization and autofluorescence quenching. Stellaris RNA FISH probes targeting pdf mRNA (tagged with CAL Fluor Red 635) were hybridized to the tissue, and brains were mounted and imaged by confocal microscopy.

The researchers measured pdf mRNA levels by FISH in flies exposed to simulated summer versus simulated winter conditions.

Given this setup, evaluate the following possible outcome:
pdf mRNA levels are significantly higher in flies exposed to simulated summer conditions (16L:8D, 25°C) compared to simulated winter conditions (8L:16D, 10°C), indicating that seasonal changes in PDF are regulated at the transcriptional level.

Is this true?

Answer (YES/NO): YES